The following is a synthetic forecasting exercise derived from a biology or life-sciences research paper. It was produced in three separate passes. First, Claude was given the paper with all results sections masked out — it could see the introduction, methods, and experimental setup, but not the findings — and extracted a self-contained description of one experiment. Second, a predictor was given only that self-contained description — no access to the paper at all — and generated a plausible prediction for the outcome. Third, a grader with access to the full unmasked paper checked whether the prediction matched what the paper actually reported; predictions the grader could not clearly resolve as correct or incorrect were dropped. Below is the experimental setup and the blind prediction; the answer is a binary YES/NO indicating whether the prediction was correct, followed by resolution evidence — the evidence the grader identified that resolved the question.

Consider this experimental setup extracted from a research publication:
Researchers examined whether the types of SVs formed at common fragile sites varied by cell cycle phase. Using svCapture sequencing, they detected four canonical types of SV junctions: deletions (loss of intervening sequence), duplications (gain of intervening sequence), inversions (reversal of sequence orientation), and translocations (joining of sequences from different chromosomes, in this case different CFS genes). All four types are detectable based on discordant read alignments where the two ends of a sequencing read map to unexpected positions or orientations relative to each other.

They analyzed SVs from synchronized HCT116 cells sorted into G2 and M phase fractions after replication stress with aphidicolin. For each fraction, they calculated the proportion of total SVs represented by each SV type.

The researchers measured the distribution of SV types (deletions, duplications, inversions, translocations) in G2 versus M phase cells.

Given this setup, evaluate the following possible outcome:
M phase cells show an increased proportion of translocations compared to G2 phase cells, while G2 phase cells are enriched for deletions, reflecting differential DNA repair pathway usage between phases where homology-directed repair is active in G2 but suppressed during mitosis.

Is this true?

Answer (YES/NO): NO